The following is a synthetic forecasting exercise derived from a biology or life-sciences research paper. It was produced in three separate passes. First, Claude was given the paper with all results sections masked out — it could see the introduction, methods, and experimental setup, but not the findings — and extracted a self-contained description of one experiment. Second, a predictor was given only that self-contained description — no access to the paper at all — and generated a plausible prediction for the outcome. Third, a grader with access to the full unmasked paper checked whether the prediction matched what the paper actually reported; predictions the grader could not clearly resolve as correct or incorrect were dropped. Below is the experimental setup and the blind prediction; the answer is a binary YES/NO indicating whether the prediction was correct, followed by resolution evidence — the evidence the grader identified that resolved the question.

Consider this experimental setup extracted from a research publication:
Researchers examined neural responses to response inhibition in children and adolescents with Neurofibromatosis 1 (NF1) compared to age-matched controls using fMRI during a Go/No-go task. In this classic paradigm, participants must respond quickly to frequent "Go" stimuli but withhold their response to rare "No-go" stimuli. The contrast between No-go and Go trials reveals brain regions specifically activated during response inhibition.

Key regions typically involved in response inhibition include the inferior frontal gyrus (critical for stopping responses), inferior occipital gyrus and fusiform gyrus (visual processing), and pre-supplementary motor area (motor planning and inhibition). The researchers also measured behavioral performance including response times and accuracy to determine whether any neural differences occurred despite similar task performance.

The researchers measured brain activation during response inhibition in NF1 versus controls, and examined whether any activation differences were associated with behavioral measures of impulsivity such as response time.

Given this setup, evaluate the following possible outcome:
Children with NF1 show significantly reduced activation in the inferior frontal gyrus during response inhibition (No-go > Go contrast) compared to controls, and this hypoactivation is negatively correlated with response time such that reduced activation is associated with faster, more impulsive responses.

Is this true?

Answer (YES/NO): YES